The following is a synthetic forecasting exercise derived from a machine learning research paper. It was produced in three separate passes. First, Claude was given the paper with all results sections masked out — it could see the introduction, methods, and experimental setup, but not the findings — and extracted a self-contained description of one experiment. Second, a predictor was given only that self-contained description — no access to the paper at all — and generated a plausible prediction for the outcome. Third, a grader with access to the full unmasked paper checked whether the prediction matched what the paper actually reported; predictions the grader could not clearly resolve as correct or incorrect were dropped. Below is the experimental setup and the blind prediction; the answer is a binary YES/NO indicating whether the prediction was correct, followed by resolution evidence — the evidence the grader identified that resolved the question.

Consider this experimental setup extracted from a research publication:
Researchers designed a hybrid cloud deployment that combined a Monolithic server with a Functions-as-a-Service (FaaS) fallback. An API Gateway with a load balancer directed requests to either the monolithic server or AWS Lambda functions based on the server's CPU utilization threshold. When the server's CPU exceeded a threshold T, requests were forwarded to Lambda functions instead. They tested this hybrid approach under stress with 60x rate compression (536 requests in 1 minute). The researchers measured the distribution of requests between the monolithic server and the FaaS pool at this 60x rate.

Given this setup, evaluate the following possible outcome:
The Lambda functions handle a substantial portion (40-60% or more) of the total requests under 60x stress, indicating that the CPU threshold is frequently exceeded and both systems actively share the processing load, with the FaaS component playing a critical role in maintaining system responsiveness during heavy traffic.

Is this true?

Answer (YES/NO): NO